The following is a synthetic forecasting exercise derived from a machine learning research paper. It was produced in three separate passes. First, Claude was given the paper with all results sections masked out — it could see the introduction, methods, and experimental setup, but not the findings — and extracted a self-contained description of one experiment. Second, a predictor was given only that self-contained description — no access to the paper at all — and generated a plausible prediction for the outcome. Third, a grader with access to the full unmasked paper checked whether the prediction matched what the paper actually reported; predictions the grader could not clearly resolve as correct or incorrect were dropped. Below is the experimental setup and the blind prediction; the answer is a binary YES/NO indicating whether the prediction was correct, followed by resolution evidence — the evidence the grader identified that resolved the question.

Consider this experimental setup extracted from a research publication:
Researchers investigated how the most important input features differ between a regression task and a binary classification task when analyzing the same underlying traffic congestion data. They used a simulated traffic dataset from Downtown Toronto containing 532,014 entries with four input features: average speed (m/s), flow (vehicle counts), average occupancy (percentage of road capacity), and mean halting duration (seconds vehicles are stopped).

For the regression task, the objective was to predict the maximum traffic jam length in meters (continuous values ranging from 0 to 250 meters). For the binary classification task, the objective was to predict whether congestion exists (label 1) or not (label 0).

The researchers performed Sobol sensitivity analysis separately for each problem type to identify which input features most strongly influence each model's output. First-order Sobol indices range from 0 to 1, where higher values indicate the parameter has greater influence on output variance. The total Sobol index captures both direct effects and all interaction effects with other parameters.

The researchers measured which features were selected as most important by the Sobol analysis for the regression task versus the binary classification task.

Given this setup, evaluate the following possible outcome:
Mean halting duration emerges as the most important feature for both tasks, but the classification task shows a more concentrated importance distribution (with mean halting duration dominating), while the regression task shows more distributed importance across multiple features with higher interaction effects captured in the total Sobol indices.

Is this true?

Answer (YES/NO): NO